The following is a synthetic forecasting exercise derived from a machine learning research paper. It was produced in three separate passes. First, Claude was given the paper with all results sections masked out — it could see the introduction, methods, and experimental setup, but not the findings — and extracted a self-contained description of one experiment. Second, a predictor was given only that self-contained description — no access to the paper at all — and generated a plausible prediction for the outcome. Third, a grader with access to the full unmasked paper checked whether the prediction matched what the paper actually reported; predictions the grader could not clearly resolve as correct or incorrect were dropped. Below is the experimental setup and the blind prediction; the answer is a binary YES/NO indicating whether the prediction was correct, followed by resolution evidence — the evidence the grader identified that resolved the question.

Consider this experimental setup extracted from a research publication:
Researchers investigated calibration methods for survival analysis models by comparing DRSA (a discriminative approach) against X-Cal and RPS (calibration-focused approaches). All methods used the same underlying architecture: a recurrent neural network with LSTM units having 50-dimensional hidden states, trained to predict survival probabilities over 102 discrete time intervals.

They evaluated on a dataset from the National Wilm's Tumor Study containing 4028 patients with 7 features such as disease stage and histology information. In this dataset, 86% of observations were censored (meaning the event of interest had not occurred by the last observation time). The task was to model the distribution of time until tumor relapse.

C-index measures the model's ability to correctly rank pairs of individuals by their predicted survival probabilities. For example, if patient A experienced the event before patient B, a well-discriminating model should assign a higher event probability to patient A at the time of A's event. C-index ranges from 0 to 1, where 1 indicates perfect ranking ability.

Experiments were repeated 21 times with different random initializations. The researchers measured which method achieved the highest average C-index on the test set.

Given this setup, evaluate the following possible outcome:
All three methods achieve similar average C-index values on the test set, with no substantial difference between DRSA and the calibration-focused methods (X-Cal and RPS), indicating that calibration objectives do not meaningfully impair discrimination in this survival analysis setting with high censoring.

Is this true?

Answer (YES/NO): NO